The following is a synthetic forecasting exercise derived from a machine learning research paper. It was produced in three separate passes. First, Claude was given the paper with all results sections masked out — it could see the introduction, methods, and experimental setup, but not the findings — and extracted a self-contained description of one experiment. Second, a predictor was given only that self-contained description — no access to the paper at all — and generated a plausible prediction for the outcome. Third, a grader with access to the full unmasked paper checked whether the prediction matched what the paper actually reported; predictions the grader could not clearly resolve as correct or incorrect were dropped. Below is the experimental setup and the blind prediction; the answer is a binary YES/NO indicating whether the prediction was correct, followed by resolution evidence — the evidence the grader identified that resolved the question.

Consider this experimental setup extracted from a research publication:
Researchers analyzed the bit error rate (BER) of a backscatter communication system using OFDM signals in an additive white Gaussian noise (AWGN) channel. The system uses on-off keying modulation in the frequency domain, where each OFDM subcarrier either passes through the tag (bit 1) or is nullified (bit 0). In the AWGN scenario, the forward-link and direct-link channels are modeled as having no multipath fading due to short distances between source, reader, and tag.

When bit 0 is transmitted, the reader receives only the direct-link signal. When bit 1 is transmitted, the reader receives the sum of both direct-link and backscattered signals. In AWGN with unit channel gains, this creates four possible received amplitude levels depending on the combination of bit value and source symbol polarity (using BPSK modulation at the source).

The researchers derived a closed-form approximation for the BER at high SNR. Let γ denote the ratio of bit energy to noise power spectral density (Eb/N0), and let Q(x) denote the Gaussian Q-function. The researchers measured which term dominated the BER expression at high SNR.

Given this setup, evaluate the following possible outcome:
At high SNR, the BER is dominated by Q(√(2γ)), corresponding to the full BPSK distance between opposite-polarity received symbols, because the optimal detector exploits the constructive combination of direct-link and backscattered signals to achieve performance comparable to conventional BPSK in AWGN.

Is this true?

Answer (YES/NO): NO